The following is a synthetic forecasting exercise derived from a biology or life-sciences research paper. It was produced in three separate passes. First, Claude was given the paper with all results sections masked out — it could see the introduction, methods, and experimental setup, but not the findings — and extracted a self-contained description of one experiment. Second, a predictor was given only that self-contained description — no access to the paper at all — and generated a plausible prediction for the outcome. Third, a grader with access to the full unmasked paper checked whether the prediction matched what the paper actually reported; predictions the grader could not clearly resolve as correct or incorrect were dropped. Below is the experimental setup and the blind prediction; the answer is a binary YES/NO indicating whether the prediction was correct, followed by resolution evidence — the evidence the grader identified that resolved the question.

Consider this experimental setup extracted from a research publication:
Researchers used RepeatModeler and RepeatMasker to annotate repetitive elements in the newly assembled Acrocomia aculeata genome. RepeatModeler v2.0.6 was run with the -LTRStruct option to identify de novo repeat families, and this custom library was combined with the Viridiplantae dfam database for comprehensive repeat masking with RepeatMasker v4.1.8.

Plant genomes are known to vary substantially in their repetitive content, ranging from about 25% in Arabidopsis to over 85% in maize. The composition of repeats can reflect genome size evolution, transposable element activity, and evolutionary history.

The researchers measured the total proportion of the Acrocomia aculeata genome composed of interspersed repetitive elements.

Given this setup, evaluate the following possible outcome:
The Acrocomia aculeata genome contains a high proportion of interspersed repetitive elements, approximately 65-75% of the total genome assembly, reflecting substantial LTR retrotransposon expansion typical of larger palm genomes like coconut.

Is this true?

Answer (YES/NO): NO